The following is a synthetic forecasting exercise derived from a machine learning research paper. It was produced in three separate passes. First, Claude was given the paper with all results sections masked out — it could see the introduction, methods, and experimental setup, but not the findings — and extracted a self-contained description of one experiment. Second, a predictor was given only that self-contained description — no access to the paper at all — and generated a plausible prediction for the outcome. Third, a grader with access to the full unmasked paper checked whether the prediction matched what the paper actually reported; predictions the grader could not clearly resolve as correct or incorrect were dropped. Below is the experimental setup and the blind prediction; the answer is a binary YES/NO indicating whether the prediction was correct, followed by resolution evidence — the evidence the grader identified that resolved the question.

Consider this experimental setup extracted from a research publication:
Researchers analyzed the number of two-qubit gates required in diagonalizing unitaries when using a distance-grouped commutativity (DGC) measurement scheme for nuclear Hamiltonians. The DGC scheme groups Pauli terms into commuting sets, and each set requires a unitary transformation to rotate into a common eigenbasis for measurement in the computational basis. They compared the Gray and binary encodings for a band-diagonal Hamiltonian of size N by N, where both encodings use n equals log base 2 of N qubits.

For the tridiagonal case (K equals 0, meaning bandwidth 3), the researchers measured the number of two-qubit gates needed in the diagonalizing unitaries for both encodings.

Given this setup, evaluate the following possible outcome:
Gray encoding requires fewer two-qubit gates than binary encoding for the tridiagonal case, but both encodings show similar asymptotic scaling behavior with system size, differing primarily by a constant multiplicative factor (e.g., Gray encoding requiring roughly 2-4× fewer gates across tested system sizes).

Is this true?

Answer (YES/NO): NO